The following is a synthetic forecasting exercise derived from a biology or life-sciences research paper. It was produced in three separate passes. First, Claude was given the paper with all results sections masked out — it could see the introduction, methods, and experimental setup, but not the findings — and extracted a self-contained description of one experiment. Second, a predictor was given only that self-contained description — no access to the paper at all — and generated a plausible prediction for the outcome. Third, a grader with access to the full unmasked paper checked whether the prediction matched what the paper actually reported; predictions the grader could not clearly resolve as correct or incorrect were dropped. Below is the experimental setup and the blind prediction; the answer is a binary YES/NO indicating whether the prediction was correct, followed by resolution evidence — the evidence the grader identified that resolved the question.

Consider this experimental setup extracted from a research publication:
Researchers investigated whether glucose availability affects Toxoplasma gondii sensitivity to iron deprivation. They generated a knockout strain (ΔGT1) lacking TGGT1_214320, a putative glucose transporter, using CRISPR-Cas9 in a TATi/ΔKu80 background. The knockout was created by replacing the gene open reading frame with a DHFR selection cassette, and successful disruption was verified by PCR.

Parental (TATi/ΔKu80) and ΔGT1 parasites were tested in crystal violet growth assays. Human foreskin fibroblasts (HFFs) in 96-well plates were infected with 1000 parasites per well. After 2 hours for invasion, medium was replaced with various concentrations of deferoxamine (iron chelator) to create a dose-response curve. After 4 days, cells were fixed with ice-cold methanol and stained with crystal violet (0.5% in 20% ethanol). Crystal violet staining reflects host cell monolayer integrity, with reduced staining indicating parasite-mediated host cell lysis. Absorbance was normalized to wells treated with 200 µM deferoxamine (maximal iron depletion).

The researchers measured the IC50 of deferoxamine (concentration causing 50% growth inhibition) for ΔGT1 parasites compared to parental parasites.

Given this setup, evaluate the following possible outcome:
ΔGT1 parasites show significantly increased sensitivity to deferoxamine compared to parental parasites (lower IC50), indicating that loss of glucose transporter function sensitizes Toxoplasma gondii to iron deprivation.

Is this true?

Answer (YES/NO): YES